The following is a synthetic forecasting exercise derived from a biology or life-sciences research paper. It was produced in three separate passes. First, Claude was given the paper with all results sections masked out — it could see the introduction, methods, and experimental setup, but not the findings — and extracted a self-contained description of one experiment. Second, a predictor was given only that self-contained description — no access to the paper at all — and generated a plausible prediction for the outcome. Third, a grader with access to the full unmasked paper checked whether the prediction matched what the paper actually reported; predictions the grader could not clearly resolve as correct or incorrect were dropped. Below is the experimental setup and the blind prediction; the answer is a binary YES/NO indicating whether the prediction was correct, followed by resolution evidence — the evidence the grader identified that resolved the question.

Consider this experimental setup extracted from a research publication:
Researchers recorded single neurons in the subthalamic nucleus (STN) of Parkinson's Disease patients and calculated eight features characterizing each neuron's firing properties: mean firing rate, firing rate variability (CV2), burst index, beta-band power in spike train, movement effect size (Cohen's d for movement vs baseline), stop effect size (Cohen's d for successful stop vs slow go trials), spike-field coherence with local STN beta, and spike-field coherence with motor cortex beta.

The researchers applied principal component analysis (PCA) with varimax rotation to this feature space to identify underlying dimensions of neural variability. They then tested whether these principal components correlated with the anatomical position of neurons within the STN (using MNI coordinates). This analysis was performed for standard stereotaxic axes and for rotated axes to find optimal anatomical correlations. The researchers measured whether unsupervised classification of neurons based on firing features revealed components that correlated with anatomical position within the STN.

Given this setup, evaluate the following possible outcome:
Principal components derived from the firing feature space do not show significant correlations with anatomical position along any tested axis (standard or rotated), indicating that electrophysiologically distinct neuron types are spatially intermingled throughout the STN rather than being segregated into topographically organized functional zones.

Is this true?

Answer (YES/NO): NO